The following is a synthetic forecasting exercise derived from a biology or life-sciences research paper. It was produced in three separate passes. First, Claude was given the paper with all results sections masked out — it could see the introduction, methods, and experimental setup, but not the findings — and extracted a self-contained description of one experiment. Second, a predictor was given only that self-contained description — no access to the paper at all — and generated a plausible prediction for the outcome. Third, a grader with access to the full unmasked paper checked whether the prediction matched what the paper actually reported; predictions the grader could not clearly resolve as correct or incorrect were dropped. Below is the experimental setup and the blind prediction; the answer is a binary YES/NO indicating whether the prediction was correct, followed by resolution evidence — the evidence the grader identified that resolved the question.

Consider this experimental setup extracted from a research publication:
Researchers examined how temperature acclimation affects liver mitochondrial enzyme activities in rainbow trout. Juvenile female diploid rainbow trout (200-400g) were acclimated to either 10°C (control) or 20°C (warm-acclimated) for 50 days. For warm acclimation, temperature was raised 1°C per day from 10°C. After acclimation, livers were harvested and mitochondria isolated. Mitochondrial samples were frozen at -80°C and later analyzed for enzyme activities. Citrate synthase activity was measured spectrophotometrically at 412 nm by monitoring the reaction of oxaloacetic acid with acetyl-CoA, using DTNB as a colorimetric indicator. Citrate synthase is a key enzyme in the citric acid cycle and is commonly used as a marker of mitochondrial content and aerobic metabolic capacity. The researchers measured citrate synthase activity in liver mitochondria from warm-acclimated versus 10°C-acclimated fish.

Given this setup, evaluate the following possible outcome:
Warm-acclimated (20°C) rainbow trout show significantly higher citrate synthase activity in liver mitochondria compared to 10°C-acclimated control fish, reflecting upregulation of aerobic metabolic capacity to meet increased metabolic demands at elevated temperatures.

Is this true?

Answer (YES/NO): NO